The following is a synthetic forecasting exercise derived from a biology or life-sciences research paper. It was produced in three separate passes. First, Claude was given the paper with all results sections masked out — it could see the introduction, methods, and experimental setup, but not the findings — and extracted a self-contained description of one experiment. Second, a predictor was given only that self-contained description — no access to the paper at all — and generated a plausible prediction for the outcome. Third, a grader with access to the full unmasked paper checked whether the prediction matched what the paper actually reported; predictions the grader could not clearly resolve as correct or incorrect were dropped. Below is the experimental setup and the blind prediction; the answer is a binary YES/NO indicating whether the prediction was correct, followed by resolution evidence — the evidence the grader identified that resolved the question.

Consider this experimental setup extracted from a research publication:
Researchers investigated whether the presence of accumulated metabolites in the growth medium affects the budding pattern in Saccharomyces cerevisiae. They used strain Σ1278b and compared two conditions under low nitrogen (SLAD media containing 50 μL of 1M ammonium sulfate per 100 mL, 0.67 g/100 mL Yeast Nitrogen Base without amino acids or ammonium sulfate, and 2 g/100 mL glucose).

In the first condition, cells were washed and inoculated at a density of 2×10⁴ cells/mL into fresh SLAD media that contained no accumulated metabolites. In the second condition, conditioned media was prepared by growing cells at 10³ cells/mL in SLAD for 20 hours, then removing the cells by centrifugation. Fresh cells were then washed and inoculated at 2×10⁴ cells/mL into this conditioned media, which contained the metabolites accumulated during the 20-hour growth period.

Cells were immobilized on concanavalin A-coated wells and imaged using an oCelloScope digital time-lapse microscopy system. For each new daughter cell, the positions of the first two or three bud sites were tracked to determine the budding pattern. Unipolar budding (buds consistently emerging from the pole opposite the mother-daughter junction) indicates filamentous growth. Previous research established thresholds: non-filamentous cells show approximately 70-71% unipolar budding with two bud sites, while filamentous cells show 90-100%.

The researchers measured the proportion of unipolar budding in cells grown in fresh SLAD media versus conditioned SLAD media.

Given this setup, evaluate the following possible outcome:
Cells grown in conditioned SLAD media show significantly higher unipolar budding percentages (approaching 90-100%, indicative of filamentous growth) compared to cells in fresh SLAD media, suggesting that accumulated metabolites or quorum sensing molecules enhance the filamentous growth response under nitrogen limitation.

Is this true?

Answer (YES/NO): NO